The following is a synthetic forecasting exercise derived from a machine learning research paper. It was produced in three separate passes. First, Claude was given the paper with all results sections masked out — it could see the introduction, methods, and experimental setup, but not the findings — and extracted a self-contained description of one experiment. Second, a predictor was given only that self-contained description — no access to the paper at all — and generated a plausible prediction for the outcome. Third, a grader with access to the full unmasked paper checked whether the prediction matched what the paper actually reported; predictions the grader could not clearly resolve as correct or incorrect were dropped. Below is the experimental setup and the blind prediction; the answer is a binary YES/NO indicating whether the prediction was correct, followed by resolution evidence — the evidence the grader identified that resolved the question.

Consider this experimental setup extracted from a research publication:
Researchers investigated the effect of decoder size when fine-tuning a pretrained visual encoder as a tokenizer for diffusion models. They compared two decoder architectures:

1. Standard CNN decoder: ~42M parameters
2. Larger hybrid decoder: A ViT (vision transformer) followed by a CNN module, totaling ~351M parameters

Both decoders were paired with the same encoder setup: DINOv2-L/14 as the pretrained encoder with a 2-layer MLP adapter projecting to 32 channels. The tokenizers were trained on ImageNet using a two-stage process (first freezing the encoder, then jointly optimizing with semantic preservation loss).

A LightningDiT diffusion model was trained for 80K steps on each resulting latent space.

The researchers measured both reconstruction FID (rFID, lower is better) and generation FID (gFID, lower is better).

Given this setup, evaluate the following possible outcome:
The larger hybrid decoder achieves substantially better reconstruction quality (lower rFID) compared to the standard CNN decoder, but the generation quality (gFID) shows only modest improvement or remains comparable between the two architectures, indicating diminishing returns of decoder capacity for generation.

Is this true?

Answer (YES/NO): NO